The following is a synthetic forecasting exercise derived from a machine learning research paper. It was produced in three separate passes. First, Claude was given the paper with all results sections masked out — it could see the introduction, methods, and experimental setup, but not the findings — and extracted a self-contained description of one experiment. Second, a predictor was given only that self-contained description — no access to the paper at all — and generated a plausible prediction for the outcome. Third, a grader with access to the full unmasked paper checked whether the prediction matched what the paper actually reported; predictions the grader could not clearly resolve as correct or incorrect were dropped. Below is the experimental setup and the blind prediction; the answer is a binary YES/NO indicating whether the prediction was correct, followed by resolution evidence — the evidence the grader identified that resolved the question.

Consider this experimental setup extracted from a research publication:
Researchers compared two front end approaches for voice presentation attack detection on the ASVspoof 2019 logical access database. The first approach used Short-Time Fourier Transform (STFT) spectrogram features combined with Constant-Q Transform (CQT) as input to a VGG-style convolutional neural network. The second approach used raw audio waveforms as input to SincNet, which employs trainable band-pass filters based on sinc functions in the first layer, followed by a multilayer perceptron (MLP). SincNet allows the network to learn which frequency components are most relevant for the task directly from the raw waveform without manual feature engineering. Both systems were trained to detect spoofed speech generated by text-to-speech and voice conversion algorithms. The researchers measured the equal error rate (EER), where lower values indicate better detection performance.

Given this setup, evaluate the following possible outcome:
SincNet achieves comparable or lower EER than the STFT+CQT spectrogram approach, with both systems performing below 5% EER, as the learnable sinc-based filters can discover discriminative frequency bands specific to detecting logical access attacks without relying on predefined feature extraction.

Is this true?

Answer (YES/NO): NO